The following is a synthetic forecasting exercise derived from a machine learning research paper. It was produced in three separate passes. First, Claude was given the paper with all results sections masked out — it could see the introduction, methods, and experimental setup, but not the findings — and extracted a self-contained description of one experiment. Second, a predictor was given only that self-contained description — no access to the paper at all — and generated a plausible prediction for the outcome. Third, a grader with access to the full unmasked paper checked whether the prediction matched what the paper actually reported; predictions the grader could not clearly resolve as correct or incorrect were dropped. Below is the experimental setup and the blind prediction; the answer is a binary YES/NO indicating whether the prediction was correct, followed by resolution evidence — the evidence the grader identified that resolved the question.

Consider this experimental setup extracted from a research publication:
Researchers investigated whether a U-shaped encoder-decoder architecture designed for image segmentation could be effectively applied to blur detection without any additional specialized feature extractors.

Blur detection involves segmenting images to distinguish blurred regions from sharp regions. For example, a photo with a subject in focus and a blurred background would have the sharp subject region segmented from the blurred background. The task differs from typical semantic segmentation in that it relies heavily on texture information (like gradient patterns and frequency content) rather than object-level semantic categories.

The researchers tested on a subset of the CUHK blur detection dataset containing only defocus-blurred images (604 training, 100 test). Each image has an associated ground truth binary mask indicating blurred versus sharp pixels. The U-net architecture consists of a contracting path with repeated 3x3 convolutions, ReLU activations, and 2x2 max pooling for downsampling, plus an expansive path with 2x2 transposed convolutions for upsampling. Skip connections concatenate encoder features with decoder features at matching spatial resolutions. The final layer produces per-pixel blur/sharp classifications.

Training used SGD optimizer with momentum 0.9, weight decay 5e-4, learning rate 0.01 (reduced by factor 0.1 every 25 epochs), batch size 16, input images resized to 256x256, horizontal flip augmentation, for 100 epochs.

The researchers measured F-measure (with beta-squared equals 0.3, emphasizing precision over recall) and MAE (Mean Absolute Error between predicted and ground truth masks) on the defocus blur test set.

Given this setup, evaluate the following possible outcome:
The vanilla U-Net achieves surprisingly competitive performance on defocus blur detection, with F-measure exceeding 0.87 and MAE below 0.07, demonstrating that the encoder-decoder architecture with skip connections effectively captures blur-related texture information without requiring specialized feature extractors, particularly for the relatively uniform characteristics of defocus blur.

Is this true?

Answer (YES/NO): NO